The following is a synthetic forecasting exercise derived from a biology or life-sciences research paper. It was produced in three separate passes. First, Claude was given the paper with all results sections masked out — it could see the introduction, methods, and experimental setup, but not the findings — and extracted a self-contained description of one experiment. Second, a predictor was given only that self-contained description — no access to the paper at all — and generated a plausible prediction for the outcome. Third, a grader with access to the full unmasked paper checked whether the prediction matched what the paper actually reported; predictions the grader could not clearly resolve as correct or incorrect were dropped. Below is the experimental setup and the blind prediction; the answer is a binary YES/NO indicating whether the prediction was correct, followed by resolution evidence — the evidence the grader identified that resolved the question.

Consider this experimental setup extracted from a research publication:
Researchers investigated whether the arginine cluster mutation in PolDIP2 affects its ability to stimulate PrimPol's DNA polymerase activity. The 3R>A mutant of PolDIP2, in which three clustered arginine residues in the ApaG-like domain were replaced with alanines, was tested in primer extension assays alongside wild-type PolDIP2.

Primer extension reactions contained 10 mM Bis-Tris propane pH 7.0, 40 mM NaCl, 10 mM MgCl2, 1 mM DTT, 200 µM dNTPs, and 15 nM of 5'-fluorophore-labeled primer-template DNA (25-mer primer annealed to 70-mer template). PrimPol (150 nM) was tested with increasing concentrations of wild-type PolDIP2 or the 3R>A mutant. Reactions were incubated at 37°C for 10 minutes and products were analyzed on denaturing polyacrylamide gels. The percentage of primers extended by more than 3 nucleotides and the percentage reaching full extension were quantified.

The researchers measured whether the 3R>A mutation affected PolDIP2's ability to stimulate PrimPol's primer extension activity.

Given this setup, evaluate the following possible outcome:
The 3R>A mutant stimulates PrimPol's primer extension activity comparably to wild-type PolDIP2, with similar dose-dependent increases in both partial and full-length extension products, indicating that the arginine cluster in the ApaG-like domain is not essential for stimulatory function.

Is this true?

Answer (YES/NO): NO